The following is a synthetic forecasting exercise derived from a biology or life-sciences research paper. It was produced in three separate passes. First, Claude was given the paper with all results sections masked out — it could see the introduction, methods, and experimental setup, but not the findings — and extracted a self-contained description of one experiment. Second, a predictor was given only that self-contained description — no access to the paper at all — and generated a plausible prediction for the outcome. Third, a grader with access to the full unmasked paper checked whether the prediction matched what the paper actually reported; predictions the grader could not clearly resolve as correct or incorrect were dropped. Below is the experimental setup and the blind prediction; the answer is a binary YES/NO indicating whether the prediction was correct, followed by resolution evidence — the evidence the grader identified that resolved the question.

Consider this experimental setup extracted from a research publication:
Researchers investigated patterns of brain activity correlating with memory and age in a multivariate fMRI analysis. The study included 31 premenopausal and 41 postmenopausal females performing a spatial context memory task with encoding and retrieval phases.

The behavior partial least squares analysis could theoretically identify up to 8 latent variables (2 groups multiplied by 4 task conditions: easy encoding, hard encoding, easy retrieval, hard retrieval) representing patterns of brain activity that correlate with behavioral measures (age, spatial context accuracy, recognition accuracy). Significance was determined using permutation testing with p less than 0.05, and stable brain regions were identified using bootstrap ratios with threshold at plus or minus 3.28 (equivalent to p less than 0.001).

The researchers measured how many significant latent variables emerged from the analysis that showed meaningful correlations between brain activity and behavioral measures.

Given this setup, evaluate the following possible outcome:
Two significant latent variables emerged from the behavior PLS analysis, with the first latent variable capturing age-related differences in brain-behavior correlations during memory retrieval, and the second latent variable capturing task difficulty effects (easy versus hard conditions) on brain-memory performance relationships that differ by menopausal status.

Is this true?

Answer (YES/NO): NO